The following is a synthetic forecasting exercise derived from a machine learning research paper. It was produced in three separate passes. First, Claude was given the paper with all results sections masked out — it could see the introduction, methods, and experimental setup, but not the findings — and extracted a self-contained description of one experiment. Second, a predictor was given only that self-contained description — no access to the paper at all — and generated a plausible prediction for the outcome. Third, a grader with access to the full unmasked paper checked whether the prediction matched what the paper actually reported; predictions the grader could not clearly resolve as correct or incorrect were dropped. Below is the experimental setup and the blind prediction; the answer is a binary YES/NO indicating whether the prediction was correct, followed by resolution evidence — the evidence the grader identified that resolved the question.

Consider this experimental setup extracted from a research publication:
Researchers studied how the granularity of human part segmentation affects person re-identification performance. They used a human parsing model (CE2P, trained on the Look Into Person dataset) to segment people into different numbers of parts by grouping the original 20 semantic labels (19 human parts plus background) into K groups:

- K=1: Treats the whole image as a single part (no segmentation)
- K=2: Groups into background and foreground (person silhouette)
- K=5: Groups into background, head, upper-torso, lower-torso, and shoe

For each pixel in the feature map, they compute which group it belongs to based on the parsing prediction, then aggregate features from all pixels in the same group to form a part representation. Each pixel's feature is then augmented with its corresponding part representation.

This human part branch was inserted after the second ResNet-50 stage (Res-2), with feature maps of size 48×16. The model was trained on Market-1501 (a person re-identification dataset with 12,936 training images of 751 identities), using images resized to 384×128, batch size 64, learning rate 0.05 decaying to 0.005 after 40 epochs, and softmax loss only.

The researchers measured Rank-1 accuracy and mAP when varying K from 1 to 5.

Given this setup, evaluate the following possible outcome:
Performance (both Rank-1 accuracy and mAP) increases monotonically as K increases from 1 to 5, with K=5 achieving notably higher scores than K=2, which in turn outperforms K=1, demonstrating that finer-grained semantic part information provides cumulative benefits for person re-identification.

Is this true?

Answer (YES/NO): YES